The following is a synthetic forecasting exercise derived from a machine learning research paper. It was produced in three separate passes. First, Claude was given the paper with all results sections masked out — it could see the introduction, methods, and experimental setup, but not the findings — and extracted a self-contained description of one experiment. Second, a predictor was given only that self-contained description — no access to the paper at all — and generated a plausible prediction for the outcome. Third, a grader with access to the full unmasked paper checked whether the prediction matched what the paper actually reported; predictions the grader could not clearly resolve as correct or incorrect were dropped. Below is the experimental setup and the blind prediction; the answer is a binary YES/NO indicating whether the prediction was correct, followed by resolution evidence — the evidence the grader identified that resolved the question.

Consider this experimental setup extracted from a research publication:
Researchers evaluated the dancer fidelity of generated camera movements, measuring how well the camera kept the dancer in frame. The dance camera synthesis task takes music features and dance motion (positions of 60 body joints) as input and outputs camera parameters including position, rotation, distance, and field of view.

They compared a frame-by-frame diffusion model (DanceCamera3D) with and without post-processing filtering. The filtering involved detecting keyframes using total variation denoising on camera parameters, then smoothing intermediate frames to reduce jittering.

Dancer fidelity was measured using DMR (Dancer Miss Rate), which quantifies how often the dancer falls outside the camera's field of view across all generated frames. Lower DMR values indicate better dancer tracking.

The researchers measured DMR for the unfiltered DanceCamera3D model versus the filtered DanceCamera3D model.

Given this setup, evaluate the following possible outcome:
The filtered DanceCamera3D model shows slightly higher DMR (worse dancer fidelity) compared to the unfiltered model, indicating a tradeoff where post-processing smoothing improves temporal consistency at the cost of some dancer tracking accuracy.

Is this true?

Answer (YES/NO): NO